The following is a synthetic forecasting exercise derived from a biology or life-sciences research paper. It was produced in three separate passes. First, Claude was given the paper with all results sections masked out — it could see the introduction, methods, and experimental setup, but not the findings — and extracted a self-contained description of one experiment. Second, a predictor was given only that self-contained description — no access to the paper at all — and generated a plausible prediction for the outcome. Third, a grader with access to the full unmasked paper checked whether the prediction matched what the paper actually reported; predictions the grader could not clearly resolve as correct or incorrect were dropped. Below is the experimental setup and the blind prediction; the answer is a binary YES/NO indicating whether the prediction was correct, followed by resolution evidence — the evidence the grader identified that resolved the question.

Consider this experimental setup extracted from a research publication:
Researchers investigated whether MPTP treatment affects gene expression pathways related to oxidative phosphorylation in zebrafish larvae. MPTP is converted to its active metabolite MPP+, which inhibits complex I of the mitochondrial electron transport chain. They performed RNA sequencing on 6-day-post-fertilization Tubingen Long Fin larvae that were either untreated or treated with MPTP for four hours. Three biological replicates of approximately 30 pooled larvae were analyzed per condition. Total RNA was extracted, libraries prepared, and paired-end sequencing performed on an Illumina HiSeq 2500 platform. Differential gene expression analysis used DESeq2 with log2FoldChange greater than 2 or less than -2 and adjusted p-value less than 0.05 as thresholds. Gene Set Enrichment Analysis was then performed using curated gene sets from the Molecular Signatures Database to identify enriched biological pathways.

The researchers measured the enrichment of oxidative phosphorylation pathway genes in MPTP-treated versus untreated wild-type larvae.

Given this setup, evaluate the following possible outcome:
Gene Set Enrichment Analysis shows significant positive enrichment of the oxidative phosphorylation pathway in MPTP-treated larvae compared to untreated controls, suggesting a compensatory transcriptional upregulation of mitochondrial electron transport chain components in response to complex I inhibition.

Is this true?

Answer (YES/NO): YES